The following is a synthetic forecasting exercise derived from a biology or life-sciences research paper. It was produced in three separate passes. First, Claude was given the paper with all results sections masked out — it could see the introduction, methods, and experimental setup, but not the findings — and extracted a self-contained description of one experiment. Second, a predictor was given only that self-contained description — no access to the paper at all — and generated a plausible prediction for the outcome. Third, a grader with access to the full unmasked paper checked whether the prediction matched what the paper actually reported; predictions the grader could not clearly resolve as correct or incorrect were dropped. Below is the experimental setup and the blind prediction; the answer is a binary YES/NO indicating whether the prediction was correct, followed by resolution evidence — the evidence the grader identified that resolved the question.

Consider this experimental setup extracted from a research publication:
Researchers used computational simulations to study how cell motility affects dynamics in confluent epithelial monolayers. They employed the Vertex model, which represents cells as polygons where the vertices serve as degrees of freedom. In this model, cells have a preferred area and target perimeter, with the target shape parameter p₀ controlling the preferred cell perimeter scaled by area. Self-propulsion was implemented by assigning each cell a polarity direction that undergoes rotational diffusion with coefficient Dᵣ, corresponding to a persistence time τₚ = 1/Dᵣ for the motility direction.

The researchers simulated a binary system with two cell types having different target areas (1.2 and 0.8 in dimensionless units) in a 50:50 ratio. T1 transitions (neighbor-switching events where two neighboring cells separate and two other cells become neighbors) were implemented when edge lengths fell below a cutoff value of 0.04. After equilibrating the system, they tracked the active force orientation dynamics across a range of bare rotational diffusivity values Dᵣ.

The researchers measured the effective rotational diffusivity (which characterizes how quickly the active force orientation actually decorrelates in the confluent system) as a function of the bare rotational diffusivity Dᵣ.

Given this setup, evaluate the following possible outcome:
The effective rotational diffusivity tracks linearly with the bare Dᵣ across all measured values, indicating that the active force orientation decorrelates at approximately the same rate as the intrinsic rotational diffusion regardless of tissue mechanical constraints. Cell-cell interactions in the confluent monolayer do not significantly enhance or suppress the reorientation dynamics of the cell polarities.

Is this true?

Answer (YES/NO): NO